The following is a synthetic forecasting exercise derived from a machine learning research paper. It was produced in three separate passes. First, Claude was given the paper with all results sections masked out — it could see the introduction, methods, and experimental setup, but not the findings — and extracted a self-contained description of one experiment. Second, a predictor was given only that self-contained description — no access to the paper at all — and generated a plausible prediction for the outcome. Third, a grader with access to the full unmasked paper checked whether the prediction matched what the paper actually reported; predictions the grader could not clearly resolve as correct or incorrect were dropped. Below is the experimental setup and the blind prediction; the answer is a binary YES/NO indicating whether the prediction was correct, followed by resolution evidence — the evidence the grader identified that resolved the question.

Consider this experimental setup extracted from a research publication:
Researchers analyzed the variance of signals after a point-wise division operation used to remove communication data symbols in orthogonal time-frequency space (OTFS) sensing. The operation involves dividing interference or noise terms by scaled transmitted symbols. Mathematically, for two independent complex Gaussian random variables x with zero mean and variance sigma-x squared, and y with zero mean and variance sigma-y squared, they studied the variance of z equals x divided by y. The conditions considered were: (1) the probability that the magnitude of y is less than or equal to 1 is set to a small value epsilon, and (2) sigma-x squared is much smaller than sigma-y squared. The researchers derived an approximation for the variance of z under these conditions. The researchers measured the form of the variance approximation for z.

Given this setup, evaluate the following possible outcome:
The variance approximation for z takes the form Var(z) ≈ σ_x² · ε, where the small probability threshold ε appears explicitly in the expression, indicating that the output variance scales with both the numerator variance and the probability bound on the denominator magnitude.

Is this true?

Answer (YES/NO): NO